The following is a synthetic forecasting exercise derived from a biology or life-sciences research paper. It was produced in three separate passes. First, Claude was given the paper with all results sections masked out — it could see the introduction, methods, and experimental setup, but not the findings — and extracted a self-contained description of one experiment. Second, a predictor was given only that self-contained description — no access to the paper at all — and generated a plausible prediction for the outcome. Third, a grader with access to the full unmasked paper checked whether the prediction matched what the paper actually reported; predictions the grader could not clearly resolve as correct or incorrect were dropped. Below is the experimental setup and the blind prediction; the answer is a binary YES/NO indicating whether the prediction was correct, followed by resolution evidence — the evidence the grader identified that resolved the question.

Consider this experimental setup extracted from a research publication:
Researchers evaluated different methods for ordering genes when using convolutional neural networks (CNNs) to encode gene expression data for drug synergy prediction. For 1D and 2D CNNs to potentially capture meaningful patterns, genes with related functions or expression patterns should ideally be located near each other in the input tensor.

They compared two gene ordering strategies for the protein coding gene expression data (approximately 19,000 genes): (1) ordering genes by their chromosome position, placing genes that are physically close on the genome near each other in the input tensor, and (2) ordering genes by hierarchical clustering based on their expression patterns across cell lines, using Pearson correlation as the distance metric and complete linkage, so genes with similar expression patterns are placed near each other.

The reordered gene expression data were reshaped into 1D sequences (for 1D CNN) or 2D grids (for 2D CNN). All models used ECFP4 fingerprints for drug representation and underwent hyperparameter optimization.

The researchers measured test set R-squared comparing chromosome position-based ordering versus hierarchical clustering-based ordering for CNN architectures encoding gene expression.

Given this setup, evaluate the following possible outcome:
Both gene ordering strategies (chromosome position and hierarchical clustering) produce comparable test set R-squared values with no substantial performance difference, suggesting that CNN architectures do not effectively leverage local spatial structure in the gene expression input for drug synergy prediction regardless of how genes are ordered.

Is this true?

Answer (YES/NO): YES